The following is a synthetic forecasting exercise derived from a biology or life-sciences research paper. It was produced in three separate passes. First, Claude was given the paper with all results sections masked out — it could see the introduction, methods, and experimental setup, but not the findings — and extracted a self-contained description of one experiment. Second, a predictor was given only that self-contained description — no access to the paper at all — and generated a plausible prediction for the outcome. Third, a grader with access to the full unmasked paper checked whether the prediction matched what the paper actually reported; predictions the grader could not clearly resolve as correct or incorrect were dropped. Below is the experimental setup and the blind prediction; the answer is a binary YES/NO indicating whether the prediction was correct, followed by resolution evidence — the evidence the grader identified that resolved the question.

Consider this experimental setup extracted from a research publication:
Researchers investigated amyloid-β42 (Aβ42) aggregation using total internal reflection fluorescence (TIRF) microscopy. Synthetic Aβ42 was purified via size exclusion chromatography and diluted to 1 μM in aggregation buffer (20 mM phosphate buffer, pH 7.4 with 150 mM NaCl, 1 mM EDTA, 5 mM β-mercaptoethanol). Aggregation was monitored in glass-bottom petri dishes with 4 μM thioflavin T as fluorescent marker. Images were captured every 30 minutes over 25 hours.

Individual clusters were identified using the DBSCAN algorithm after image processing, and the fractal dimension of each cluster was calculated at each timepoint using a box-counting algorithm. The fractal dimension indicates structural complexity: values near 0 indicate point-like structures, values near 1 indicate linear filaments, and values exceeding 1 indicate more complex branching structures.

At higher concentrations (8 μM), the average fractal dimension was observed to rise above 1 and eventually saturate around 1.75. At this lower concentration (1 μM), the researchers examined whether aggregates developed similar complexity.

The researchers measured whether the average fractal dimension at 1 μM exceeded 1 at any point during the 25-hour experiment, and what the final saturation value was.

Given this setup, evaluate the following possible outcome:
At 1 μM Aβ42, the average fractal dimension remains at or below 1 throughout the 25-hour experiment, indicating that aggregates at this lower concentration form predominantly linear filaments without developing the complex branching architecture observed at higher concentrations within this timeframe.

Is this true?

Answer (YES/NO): YES